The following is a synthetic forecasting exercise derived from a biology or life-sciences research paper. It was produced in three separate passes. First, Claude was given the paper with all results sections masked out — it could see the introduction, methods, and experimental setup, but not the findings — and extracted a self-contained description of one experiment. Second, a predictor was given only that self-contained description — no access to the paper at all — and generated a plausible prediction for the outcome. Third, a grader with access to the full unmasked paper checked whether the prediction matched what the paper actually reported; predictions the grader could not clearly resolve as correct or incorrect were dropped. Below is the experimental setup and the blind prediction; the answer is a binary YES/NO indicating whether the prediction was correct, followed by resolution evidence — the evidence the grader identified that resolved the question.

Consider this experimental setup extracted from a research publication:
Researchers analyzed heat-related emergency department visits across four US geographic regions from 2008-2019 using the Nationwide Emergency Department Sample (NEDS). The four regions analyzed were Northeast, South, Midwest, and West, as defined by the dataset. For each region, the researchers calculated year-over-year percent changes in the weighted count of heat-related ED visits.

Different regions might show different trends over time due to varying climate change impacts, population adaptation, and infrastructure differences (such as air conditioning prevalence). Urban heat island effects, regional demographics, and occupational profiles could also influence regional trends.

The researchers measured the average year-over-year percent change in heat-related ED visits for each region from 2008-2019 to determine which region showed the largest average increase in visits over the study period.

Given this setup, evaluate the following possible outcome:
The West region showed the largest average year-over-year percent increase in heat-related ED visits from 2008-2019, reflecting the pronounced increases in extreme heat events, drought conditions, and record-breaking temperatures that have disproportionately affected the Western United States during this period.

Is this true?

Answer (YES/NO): NO